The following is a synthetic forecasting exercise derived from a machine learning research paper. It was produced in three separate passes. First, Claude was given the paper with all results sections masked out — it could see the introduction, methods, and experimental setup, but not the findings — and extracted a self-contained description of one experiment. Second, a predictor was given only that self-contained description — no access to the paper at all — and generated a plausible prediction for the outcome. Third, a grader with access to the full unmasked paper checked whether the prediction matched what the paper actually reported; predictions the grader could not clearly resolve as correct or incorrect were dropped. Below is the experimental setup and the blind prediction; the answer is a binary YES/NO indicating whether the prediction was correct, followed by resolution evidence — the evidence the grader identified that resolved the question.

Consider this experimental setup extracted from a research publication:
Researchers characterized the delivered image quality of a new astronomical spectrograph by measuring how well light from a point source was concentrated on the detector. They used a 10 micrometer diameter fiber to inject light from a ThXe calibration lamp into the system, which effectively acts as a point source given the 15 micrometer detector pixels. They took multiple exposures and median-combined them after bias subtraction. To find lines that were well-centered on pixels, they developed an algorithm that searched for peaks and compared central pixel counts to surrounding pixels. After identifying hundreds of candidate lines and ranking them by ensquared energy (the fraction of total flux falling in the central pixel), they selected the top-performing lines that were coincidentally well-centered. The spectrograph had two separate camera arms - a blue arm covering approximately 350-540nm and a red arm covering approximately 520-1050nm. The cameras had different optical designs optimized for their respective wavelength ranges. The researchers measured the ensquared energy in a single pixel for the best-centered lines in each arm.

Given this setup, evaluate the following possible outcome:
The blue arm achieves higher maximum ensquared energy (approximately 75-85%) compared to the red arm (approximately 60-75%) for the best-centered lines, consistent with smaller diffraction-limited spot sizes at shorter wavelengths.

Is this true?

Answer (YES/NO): NO